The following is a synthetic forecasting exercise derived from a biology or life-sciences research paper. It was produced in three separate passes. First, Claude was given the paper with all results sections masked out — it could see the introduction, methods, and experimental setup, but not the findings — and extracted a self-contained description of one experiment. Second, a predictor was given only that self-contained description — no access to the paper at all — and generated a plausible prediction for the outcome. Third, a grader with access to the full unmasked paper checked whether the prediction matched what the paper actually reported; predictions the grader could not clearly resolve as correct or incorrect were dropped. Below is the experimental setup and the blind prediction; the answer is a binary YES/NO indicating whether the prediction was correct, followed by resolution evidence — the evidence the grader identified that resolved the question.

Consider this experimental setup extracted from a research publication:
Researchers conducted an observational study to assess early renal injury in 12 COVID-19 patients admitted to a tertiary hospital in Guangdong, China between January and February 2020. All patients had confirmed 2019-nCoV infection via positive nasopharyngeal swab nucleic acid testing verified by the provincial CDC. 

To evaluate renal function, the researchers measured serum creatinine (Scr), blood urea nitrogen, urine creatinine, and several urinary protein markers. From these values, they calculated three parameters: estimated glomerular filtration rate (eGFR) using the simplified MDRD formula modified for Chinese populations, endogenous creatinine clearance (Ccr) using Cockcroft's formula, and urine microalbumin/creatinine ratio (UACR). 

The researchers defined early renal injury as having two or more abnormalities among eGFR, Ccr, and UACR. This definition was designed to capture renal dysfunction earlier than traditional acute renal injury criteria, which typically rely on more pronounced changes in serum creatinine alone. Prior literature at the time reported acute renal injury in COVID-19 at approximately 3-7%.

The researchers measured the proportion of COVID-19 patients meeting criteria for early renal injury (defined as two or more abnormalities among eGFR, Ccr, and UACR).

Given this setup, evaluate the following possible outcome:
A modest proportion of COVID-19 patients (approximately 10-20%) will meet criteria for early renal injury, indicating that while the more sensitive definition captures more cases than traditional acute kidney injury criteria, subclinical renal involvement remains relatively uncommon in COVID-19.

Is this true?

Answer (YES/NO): NO